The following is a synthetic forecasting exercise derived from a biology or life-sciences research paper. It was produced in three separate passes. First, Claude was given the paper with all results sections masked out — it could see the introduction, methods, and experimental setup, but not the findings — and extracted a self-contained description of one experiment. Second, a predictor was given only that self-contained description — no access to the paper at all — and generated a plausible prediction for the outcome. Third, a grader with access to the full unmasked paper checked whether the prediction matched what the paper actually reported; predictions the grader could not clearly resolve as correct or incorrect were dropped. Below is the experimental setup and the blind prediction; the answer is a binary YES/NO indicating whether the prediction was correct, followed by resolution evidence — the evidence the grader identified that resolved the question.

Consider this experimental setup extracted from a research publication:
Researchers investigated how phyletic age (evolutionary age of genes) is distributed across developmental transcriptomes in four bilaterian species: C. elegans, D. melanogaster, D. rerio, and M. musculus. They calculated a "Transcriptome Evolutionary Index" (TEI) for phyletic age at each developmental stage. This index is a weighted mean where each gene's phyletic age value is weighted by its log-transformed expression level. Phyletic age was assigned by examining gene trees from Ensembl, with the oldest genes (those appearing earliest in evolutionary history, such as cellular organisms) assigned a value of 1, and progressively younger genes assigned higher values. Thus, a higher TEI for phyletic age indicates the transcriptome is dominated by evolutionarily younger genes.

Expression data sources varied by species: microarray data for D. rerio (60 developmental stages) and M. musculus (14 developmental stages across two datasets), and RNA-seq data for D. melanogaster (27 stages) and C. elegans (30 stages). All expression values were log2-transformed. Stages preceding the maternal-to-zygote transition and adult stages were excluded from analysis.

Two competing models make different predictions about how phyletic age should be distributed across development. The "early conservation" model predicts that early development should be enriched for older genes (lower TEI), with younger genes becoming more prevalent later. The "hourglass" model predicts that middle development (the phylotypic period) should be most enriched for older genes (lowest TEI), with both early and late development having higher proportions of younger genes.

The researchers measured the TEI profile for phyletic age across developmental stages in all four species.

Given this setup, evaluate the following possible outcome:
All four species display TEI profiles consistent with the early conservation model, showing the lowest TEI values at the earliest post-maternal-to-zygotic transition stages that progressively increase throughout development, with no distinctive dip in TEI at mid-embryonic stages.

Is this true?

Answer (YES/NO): YES